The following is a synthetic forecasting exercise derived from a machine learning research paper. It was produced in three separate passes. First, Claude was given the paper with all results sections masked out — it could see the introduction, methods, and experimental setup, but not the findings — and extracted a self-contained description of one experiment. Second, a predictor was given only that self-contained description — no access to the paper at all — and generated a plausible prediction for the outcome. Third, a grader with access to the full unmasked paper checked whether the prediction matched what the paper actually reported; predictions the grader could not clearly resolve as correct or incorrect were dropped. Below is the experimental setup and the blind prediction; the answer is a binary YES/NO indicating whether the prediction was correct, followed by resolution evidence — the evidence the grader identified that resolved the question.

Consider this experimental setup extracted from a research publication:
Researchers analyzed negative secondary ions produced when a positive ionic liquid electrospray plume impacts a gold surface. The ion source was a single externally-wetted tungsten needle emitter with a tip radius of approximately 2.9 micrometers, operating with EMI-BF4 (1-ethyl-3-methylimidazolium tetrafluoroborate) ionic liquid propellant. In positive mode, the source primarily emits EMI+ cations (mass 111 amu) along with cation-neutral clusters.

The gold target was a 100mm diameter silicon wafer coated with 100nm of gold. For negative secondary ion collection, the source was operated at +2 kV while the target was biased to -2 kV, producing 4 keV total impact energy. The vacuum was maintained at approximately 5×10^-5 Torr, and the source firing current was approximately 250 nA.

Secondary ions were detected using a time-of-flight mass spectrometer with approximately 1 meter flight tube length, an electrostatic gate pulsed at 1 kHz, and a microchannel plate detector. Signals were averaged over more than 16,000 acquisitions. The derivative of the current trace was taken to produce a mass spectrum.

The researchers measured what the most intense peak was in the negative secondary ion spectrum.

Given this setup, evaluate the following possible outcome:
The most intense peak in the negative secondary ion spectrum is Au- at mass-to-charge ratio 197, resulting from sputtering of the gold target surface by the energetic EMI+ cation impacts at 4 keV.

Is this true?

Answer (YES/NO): NO